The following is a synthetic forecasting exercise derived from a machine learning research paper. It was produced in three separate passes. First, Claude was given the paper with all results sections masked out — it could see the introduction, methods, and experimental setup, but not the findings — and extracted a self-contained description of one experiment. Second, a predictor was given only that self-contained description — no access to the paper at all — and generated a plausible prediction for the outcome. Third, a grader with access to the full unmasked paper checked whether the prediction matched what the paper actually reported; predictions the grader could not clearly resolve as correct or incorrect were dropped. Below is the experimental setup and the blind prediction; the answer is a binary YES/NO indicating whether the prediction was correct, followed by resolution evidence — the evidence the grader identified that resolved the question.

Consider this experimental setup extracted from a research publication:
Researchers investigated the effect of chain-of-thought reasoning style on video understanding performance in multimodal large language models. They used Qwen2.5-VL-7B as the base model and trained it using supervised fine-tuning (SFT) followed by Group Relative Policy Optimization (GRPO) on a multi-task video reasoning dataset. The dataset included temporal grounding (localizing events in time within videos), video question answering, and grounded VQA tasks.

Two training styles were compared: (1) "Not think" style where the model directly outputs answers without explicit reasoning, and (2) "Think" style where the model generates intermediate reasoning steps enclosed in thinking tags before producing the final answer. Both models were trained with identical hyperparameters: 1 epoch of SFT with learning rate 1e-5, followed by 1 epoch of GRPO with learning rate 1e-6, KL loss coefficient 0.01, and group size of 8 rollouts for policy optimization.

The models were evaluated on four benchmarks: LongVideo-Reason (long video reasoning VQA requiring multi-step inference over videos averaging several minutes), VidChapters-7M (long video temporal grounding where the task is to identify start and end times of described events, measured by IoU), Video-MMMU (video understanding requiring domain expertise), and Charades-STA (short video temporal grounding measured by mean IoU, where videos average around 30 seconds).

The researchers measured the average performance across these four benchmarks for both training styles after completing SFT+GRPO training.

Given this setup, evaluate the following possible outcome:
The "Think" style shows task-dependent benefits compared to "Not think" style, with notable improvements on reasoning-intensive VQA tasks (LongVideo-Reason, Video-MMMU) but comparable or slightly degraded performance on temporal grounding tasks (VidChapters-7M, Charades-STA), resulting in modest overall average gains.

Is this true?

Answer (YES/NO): NO